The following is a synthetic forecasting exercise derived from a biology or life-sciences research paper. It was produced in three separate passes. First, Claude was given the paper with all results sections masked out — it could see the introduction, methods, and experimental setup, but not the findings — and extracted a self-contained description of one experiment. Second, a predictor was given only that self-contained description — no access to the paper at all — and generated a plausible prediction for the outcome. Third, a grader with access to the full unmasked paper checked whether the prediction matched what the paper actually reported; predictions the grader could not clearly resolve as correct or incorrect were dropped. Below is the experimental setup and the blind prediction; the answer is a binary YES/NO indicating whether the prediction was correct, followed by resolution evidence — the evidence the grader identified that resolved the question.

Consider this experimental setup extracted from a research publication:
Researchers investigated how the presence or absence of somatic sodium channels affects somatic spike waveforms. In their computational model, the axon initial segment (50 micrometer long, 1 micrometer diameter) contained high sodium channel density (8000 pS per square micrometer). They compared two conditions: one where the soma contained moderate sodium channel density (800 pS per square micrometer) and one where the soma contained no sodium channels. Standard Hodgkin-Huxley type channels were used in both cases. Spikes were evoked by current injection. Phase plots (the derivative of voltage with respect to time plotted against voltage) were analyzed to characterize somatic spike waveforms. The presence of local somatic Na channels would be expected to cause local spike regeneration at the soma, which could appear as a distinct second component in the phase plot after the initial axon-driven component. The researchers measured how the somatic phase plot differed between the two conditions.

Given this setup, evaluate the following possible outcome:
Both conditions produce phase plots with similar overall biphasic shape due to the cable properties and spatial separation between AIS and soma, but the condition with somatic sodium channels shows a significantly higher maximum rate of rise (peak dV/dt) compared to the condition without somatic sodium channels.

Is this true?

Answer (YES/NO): NO